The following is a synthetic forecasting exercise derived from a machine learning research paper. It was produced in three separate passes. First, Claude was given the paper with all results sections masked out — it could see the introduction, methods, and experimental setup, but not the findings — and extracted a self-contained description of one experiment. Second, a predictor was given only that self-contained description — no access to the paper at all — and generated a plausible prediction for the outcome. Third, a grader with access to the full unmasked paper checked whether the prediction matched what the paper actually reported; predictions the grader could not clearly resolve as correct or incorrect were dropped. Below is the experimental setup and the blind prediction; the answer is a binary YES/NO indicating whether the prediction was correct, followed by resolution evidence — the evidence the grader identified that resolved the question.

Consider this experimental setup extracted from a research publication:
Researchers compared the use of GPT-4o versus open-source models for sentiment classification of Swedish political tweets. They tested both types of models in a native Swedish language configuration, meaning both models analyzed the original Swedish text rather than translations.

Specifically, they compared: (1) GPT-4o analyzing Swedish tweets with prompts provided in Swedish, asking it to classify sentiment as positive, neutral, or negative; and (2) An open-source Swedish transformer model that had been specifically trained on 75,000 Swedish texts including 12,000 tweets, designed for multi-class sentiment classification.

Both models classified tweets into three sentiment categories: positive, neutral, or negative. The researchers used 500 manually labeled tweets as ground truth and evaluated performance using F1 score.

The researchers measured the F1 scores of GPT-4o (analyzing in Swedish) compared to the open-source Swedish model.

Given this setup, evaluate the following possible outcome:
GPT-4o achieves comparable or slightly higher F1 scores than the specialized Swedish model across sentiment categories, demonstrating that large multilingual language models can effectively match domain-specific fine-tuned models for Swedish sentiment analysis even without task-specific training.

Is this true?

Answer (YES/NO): NO